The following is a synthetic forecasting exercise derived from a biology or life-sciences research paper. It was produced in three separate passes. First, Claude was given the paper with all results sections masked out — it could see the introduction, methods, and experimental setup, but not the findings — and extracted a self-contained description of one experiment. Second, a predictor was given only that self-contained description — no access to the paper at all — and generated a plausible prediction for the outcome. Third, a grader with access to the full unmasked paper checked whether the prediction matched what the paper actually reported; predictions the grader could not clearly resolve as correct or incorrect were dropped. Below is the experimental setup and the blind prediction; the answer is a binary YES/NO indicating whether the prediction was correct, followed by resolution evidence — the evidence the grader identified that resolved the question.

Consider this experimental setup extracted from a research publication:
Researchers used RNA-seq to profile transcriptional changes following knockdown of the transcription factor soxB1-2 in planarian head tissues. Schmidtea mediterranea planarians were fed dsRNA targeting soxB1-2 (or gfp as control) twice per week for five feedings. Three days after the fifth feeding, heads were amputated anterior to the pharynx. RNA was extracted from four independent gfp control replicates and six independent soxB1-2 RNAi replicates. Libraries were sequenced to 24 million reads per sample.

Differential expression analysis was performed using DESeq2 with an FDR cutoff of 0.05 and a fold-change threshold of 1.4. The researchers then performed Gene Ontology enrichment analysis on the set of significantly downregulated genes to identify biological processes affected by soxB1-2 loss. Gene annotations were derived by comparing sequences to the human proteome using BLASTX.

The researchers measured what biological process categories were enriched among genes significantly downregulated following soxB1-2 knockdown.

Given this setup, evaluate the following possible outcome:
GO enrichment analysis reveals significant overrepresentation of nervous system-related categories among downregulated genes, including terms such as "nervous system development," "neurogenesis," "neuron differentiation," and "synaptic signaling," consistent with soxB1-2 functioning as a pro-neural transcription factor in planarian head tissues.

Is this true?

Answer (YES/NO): NO